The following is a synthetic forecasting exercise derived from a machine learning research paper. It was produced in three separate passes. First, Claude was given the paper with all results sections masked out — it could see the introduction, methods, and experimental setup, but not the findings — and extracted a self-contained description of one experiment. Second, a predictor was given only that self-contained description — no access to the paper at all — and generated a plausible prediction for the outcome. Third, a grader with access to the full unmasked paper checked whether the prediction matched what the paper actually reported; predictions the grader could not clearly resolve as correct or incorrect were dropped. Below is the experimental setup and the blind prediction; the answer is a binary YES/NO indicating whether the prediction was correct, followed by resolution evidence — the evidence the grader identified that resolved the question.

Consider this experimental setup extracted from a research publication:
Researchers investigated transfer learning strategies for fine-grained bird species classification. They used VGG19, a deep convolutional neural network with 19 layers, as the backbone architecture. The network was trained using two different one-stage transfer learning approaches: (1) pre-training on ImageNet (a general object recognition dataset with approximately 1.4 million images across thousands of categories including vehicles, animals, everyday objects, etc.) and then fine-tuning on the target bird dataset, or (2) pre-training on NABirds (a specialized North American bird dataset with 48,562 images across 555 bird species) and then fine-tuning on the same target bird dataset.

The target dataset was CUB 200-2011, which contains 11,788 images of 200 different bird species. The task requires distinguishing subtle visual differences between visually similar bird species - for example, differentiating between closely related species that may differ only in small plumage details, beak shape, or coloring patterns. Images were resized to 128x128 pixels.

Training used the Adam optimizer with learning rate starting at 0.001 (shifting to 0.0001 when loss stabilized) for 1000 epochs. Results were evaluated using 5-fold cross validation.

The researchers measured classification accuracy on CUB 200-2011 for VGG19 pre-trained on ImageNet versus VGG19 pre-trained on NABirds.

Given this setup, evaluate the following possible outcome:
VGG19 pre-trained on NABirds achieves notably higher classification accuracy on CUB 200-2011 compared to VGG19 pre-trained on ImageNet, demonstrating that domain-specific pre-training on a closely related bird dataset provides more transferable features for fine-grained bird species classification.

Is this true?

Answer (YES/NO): YES